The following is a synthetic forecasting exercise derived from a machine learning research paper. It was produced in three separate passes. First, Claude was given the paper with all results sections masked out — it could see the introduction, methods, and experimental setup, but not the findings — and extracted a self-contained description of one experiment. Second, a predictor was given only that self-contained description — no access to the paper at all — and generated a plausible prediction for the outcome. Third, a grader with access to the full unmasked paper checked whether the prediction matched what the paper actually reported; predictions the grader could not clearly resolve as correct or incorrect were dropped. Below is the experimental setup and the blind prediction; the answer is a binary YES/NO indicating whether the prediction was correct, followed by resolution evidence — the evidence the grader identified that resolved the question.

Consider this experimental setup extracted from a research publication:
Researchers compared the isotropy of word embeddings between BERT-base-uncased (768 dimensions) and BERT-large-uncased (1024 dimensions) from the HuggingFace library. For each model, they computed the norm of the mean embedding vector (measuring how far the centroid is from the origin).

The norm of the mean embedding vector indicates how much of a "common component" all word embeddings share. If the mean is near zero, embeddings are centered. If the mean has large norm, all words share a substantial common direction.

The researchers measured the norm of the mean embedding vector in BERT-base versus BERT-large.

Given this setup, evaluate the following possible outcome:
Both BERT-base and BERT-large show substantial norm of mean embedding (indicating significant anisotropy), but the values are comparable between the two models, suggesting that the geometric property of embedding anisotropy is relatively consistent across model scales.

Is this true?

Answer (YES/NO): NO